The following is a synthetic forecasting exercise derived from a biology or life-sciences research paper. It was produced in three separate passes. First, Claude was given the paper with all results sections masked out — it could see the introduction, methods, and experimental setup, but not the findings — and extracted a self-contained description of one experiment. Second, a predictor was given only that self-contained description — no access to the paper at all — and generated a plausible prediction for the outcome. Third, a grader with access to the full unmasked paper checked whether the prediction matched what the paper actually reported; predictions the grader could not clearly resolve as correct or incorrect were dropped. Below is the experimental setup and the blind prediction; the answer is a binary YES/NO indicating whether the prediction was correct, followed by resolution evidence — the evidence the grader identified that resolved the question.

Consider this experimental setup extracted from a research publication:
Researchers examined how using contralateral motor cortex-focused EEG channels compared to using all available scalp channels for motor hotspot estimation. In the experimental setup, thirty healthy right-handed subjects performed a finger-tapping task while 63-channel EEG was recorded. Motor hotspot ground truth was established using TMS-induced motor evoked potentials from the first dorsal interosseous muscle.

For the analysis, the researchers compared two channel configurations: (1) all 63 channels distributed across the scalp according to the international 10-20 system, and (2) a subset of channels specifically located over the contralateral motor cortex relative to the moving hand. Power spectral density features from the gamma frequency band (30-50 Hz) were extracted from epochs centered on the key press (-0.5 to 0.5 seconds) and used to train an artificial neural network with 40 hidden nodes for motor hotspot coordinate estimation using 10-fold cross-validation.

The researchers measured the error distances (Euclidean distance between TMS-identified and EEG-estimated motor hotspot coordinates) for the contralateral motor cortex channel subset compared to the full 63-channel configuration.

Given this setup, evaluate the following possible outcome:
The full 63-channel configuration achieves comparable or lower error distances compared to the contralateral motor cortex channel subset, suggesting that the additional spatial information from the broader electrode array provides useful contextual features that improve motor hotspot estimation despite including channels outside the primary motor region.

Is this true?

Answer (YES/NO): YES